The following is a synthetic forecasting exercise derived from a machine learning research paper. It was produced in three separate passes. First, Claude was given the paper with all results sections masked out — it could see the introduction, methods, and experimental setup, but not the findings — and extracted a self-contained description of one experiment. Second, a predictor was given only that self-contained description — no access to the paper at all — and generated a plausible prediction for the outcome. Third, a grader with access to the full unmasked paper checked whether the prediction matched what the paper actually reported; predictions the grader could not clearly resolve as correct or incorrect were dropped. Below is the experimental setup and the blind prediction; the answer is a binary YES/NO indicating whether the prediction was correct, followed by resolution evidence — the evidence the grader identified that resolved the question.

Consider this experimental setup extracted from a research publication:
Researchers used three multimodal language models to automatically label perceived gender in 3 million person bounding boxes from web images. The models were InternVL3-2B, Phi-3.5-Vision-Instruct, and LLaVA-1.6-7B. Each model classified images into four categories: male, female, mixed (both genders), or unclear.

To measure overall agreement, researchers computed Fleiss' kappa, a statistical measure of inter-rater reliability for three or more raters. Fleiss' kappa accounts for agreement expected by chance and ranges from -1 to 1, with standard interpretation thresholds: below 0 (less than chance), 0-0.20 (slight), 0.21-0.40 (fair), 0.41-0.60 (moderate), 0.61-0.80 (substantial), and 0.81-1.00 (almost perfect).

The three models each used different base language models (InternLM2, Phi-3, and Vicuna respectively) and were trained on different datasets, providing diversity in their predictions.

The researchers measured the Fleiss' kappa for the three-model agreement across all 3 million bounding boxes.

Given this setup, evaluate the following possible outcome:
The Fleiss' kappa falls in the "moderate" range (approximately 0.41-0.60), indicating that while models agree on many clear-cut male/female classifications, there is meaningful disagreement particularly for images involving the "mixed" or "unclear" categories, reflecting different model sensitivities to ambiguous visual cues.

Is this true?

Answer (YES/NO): NO